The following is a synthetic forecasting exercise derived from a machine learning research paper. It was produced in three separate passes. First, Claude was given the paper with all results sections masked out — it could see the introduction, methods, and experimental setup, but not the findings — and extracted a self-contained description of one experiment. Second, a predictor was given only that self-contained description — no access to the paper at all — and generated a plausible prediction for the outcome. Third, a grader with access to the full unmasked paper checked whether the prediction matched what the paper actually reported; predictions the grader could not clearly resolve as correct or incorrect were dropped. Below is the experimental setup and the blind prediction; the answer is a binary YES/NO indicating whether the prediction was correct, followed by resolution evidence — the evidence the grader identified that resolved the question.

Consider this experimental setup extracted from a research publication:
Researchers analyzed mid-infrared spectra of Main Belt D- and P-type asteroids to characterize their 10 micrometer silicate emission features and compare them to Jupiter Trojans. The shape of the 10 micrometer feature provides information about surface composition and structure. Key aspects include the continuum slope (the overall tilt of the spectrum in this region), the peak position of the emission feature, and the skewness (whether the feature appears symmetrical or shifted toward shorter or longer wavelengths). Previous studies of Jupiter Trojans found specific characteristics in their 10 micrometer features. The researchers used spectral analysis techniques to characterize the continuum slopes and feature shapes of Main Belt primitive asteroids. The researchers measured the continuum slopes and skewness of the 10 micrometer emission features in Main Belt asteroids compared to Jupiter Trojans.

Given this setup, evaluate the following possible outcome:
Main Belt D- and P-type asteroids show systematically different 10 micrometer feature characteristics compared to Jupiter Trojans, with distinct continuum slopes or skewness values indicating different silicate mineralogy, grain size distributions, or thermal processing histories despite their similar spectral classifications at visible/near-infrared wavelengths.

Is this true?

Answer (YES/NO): NO